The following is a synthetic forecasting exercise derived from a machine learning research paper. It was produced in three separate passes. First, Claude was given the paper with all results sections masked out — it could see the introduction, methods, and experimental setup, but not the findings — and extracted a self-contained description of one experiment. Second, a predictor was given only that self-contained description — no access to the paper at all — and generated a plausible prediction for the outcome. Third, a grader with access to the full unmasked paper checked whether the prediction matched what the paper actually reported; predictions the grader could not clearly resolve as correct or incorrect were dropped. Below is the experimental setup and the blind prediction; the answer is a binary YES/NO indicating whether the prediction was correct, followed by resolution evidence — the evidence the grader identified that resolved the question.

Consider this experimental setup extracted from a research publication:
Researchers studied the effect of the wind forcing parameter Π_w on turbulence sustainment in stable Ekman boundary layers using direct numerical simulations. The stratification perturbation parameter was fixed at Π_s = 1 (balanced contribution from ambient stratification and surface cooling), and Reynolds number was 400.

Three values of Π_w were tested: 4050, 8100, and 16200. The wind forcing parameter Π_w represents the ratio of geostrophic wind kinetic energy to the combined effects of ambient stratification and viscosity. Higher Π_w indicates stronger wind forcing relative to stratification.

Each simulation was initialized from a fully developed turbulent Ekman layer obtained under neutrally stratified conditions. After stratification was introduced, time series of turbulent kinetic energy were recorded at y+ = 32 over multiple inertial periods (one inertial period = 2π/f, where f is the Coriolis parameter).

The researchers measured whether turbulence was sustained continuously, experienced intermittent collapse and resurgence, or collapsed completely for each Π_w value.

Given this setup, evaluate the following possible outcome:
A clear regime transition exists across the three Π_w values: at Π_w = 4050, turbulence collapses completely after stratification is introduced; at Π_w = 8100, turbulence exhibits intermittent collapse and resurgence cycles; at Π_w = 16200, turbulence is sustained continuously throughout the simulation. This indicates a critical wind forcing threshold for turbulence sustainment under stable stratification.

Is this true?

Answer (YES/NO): YES